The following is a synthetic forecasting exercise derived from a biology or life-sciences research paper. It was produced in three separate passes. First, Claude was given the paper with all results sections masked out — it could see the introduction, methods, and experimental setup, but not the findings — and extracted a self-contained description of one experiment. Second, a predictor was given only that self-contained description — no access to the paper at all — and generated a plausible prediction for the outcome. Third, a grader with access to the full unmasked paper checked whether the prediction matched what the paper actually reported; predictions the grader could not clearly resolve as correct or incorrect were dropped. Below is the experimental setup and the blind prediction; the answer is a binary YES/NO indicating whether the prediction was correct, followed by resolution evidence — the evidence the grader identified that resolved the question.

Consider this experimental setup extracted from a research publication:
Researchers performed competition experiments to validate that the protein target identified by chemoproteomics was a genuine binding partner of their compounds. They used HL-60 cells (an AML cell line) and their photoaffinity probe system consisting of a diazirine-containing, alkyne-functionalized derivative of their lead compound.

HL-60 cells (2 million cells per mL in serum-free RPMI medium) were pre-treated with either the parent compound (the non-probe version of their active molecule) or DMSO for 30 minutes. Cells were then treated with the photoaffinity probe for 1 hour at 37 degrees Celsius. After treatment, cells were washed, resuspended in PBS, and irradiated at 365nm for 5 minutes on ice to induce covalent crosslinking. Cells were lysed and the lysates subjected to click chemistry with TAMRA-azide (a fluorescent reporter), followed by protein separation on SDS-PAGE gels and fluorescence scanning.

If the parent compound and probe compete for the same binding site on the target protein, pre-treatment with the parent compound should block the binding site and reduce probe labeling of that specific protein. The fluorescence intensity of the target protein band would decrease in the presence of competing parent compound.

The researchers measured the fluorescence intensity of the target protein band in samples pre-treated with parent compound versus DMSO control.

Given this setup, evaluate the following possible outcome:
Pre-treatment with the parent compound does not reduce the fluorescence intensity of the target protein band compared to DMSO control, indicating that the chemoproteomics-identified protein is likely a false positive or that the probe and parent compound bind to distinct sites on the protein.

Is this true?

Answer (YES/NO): NO